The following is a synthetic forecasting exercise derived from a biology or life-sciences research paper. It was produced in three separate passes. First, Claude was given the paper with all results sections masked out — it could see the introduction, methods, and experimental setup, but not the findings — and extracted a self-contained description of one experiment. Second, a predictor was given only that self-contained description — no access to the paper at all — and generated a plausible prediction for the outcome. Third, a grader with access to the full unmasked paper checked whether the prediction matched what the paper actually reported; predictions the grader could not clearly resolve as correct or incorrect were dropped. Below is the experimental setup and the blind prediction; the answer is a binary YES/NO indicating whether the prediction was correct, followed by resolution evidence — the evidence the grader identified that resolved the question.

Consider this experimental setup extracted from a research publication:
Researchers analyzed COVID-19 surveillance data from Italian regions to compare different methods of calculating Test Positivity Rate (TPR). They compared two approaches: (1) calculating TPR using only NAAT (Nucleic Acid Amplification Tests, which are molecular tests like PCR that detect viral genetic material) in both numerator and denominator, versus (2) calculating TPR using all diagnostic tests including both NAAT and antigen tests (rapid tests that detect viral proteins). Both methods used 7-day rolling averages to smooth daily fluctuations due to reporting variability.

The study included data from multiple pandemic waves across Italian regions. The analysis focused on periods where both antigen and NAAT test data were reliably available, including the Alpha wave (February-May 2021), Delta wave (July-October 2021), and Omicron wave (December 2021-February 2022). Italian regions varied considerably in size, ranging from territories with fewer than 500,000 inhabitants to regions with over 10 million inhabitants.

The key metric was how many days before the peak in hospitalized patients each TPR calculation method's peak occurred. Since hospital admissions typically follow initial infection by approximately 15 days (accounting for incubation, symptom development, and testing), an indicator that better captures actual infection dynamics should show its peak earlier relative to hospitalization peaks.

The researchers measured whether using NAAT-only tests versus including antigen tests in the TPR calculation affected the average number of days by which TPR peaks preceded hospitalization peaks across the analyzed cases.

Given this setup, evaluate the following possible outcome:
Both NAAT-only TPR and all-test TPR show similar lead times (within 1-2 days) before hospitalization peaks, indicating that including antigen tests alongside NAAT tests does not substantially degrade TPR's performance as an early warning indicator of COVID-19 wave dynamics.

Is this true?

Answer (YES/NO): NO